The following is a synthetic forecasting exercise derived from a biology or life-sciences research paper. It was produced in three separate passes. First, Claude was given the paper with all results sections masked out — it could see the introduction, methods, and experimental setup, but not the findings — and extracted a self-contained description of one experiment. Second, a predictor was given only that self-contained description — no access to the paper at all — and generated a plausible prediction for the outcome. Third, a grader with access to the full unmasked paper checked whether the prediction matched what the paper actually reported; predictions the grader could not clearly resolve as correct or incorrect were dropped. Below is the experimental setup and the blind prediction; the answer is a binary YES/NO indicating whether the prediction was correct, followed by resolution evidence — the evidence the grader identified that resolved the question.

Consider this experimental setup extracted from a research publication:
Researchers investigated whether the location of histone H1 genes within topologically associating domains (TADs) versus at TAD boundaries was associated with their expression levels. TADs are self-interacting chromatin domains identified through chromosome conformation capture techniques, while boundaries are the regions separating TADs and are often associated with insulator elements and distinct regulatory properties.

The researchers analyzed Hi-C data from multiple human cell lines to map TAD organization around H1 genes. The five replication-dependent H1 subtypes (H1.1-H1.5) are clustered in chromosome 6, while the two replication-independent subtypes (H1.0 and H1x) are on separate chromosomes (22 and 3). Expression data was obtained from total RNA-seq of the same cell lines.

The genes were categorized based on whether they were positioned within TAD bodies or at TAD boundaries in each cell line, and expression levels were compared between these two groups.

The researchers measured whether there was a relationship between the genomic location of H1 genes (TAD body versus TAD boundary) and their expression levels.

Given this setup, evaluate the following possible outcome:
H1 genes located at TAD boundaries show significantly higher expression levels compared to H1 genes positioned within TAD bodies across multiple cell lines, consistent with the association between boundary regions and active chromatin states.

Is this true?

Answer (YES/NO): NO